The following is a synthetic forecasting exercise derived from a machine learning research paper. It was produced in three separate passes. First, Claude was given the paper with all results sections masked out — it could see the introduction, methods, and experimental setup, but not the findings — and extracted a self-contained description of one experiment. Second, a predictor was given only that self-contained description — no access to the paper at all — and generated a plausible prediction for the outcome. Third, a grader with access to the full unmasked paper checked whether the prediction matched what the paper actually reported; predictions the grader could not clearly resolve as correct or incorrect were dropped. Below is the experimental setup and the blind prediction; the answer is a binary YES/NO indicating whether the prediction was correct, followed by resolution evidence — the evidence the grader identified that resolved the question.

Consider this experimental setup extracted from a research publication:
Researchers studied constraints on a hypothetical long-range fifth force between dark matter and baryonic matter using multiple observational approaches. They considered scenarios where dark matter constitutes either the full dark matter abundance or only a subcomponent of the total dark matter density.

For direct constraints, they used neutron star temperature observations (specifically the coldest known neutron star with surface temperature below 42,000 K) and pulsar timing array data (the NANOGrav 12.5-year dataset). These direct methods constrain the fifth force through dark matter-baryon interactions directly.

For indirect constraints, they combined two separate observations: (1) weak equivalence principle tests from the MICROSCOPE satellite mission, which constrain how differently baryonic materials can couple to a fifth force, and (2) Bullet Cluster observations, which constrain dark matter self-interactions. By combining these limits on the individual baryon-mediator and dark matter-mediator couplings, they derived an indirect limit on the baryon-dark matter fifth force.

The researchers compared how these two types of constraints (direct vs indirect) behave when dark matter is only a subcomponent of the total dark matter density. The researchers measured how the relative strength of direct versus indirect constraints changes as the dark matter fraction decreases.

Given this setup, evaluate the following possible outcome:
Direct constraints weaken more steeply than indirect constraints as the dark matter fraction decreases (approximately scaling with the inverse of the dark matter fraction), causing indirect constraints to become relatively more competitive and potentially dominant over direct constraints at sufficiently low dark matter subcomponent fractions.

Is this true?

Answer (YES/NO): NO